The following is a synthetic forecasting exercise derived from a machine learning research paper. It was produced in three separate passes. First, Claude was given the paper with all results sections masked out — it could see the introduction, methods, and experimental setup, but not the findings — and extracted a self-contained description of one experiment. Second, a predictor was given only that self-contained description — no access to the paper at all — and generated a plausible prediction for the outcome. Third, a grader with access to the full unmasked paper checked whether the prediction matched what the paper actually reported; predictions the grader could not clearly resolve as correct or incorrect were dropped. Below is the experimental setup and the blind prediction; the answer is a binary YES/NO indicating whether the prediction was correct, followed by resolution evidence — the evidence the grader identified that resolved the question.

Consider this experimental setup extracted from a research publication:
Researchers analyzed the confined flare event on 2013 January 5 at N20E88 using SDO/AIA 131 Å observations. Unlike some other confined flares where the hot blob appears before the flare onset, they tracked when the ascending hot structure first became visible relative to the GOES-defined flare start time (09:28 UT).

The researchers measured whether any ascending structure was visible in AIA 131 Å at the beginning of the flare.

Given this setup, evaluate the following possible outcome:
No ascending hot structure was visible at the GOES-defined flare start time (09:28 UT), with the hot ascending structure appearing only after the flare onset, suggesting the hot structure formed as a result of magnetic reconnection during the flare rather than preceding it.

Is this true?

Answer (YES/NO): YES